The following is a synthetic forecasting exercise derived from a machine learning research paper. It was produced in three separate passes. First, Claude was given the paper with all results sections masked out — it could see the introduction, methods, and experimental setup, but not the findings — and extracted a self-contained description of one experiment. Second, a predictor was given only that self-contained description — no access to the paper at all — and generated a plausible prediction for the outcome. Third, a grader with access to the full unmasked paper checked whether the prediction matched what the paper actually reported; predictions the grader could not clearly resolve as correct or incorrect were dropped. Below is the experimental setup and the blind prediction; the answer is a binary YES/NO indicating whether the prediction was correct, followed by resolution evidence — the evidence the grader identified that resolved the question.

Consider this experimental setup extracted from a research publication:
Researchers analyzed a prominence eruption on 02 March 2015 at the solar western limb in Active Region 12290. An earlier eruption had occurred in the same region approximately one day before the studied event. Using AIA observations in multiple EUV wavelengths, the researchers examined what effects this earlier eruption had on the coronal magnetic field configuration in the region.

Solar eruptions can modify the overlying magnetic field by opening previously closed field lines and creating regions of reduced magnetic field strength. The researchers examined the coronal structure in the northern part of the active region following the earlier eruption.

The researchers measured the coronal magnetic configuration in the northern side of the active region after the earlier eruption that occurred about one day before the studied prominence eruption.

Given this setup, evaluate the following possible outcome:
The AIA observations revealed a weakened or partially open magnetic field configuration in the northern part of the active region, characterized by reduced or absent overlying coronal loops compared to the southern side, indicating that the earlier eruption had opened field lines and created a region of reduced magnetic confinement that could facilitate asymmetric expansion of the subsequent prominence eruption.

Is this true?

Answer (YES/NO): YES